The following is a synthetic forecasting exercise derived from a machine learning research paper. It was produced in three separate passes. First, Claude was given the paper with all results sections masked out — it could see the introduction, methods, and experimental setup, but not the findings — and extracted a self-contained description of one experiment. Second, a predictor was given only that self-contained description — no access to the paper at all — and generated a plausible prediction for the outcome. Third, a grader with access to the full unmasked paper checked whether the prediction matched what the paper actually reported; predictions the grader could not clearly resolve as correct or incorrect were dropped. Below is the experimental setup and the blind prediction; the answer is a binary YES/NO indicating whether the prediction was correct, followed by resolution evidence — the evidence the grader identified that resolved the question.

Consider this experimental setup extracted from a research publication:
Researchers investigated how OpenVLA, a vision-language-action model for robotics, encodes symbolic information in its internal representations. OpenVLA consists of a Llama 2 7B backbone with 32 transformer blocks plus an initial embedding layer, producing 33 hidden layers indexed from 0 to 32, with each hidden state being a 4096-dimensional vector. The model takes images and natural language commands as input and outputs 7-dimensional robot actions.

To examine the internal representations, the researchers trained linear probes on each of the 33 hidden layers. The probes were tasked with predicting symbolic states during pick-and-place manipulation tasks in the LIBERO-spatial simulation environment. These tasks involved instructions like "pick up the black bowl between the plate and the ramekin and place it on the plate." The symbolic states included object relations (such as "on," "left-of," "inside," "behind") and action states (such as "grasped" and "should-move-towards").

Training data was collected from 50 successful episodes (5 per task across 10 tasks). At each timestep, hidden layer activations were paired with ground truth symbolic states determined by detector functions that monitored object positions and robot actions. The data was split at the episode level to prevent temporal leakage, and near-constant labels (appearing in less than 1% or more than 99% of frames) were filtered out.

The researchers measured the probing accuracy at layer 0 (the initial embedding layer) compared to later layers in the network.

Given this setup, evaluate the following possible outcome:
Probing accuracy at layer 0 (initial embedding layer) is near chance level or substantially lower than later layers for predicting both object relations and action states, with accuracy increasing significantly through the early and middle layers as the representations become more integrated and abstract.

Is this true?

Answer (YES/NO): NO